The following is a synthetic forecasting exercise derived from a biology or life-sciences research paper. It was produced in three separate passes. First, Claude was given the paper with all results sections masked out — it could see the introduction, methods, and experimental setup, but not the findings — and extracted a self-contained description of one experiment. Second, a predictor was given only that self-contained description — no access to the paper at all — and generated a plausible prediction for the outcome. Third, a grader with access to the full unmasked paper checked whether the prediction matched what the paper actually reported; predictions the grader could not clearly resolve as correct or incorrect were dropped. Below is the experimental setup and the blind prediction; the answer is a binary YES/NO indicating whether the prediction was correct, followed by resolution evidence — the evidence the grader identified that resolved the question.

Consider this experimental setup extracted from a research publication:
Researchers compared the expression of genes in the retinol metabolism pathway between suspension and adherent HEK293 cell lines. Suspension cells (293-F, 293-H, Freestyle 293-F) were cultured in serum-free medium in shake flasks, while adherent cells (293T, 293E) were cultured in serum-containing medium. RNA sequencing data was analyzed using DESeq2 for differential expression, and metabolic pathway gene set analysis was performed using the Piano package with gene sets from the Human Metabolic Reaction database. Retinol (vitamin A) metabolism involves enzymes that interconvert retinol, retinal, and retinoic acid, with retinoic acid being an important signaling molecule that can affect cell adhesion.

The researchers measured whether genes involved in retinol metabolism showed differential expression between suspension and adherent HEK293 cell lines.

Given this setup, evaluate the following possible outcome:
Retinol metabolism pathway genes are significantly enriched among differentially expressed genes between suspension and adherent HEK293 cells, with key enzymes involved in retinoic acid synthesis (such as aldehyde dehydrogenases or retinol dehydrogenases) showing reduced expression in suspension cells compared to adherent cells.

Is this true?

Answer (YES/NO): YES